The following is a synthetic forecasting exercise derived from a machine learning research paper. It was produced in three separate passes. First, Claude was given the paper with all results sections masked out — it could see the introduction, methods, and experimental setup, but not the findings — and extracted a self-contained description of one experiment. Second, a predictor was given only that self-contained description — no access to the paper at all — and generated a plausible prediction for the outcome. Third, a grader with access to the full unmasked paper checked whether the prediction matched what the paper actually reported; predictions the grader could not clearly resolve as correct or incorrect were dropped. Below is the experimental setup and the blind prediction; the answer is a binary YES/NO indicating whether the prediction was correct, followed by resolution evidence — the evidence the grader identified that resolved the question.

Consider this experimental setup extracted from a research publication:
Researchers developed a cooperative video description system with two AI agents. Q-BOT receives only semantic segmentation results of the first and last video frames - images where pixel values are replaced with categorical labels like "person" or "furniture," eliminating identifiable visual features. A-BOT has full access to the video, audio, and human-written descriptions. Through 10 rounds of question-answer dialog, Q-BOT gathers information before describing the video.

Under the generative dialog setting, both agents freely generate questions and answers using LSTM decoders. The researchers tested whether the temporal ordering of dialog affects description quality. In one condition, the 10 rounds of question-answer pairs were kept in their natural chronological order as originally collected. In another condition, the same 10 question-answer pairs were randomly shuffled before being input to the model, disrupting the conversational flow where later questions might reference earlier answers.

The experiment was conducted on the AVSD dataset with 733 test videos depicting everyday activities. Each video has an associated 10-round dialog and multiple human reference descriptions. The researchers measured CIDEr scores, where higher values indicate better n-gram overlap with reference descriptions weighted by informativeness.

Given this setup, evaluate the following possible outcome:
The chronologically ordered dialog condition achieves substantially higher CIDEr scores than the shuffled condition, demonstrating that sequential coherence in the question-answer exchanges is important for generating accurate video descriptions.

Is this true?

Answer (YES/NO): YES